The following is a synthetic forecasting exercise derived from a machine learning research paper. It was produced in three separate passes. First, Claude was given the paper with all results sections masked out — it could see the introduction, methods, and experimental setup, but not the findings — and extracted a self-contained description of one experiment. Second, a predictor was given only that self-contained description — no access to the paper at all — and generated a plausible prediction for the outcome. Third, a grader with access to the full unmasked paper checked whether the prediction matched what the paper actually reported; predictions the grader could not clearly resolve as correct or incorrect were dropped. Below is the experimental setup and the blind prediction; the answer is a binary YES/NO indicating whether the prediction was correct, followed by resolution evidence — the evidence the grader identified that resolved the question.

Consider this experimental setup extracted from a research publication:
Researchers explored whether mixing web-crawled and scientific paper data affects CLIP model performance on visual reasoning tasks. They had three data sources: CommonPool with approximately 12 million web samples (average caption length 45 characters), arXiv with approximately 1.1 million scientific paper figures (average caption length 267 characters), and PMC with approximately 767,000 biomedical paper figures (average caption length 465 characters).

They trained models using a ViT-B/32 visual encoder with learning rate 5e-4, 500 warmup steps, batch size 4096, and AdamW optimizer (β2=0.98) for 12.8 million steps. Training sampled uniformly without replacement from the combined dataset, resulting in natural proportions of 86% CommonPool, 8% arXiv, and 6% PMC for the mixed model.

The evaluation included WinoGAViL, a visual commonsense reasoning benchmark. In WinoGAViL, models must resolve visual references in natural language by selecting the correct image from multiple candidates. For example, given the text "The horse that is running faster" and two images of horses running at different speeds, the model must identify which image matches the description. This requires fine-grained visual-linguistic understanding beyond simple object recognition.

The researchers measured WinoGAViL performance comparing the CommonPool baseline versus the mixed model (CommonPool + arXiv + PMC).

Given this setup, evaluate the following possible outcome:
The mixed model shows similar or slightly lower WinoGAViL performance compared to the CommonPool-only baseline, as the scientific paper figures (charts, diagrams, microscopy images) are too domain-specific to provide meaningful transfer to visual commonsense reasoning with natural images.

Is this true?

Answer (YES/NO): YES